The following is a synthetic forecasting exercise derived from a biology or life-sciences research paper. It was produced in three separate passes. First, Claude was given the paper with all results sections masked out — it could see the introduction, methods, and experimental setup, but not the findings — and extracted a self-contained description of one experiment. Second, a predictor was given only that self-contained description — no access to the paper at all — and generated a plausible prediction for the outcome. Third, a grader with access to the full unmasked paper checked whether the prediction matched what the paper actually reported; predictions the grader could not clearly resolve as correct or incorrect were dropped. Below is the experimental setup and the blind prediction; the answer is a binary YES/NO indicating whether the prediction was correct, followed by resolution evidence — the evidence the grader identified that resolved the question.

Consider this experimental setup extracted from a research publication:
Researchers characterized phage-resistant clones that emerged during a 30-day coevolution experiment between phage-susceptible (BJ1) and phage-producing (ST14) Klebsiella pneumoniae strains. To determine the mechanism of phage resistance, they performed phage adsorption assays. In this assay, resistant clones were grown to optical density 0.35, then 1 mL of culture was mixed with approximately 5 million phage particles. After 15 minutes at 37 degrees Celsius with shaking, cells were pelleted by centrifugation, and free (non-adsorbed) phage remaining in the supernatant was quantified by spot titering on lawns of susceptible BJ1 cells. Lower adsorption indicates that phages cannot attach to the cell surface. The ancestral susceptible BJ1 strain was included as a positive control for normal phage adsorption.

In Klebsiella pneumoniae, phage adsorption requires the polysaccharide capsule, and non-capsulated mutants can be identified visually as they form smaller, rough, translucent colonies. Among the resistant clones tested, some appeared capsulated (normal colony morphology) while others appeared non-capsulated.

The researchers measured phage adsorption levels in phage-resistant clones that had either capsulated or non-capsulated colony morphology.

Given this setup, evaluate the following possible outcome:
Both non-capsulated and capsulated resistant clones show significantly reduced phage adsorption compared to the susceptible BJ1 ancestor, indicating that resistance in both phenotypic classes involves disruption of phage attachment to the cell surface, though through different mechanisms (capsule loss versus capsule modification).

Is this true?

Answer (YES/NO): YES